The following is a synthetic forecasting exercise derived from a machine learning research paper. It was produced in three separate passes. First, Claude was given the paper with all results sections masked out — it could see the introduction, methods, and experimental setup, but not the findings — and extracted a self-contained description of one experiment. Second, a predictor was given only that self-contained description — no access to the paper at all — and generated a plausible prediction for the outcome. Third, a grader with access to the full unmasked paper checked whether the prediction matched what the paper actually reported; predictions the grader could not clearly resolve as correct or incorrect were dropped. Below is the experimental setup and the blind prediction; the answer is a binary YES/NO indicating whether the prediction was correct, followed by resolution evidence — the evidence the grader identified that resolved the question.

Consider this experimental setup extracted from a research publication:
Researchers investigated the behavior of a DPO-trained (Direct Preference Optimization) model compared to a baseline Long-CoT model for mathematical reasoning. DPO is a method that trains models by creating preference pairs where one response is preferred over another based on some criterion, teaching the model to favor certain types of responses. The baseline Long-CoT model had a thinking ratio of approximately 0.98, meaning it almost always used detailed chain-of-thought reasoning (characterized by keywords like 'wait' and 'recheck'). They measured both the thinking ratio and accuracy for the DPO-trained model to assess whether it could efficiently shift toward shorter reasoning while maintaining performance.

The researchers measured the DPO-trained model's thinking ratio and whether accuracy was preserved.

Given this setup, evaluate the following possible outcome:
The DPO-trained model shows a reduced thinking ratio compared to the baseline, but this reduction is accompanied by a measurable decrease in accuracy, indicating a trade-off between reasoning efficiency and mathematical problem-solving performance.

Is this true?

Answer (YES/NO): NO